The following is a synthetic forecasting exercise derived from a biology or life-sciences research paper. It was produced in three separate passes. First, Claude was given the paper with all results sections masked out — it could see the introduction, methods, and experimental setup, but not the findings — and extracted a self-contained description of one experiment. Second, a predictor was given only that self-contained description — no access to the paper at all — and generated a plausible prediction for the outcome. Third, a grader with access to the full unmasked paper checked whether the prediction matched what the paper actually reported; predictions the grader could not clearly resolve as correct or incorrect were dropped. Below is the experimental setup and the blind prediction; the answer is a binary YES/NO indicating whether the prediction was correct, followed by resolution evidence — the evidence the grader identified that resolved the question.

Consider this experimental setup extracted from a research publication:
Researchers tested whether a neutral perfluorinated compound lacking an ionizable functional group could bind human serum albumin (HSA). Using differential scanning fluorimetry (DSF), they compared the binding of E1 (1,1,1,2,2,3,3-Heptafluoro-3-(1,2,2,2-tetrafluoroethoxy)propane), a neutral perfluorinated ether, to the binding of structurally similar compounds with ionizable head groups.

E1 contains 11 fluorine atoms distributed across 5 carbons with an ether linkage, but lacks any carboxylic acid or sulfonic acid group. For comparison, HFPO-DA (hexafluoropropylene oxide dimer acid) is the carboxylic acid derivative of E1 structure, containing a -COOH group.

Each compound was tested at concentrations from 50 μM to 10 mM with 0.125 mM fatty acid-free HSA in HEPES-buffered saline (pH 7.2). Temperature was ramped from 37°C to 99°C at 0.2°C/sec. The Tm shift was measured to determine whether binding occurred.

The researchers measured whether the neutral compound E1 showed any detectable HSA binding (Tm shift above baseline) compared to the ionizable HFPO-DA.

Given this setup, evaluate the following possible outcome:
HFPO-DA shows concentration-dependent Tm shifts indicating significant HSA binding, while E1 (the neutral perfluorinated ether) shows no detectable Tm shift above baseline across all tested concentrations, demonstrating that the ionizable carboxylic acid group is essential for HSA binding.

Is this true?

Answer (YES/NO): NO